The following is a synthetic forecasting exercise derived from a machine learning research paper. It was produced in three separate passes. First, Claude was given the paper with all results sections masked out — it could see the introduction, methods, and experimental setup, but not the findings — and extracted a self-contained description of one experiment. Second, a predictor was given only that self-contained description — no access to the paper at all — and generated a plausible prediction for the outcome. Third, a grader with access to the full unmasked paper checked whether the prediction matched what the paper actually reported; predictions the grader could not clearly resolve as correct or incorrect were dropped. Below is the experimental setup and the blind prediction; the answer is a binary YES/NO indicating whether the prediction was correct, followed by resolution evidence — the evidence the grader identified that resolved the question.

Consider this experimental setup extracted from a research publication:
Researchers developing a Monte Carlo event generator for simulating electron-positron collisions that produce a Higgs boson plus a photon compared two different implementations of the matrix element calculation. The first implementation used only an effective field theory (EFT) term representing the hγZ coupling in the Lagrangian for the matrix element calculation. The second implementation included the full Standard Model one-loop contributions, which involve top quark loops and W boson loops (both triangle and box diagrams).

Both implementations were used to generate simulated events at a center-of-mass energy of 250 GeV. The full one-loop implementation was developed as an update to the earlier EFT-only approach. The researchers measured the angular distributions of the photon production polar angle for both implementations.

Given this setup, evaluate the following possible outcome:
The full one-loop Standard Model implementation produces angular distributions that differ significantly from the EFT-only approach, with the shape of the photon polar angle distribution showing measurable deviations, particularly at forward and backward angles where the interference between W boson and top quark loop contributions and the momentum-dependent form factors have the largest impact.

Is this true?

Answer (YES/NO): NO